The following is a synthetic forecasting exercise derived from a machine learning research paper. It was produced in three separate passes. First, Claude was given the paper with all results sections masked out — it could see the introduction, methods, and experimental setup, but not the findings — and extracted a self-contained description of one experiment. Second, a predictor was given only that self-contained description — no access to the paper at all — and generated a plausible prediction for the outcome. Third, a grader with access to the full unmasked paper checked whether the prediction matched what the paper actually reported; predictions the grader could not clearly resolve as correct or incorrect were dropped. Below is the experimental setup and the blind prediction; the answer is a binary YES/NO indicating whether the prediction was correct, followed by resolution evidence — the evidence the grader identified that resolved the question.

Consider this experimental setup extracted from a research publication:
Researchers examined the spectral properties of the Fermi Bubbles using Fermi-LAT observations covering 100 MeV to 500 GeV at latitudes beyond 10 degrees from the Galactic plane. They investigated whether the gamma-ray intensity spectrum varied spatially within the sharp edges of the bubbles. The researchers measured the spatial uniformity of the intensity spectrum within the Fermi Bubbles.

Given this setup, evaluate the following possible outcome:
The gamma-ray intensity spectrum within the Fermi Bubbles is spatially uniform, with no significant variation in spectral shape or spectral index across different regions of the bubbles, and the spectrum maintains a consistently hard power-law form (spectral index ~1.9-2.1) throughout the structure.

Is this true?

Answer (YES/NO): YES